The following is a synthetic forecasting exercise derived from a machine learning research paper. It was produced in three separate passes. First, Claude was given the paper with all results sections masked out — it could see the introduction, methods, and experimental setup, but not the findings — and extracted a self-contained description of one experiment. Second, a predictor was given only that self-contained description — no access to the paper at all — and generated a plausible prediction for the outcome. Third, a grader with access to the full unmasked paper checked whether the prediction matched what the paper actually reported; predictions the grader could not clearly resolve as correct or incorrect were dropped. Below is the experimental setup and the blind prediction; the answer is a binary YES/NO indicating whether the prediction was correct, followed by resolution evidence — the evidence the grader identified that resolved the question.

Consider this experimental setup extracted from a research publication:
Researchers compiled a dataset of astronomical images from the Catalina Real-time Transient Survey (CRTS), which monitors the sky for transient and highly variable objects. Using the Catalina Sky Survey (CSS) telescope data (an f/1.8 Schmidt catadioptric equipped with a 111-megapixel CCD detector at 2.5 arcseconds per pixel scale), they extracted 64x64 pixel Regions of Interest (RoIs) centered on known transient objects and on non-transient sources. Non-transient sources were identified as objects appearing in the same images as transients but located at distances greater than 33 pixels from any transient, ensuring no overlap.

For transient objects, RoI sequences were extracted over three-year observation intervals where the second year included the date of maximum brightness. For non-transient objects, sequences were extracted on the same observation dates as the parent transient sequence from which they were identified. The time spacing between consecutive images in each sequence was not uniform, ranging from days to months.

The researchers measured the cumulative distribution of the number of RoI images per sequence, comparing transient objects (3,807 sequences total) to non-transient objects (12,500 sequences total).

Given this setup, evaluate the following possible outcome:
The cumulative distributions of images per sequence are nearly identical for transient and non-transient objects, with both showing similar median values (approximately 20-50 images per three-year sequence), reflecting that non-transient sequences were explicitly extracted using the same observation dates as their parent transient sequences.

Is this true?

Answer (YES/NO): NO